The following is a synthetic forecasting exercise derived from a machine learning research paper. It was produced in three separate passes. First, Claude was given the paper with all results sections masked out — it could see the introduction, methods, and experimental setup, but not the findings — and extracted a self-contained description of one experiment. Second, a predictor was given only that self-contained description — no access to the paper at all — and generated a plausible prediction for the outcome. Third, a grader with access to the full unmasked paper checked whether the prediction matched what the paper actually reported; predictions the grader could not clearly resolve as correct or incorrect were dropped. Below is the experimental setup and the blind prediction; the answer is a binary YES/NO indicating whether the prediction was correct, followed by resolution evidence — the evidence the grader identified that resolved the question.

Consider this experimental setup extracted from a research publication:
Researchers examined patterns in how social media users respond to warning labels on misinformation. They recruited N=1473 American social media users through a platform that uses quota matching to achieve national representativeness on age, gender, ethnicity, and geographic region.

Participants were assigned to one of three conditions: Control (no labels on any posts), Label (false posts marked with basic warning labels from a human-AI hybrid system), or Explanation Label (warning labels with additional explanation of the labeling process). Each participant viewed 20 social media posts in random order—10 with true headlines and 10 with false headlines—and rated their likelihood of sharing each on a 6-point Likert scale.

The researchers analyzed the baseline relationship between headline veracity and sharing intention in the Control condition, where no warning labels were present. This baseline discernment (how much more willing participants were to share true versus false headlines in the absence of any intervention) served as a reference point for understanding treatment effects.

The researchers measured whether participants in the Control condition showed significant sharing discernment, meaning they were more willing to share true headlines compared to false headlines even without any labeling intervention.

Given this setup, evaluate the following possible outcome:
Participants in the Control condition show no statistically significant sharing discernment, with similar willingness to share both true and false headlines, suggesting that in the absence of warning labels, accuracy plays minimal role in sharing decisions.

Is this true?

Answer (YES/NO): NO